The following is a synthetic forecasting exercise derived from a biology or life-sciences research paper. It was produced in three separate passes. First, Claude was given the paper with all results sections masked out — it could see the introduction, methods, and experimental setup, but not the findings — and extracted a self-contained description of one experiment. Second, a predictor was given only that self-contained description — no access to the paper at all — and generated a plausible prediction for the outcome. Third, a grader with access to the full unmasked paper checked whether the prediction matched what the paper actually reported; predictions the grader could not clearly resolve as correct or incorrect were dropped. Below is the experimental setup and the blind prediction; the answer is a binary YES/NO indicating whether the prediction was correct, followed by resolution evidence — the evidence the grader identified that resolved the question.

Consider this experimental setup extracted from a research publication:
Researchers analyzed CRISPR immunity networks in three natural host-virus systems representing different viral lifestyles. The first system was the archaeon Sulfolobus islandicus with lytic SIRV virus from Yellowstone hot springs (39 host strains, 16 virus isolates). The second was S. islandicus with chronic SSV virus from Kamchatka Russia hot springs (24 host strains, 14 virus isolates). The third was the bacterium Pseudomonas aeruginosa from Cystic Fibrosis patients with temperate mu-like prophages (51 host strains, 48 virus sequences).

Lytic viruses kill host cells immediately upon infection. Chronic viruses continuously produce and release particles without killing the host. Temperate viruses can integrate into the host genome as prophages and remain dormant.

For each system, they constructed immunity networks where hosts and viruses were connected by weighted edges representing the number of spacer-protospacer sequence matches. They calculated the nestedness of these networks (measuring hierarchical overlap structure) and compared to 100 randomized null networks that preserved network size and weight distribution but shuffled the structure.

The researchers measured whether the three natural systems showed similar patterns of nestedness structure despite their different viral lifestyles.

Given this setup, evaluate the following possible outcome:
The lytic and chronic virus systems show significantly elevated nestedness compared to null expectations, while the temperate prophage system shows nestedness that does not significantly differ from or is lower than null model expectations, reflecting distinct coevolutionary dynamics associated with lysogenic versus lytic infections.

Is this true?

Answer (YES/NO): NO